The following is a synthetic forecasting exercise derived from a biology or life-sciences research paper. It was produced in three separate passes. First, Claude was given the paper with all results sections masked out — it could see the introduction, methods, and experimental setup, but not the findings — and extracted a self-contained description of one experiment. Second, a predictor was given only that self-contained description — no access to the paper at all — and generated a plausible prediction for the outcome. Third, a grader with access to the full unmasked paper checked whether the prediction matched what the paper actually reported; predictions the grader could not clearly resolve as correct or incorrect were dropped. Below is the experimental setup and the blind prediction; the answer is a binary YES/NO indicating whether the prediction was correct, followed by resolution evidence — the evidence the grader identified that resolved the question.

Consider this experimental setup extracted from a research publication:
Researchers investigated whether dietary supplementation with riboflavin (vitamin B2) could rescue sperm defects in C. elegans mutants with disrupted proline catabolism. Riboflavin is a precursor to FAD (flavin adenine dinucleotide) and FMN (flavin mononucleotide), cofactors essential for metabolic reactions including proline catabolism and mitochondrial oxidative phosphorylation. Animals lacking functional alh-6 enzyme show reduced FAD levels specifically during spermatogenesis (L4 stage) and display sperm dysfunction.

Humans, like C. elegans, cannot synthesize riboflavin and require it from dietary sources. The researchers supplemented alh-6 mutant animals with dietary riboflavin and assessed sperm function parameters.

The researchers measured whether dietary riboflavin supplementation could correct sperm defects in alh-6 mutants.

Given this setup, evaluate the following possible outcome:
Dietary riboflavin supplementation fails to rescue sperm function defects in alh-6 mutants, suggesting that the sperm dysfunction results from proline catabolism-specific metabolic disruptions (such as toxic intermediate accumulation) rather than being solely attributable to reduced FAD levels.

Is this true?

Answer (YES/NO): NO